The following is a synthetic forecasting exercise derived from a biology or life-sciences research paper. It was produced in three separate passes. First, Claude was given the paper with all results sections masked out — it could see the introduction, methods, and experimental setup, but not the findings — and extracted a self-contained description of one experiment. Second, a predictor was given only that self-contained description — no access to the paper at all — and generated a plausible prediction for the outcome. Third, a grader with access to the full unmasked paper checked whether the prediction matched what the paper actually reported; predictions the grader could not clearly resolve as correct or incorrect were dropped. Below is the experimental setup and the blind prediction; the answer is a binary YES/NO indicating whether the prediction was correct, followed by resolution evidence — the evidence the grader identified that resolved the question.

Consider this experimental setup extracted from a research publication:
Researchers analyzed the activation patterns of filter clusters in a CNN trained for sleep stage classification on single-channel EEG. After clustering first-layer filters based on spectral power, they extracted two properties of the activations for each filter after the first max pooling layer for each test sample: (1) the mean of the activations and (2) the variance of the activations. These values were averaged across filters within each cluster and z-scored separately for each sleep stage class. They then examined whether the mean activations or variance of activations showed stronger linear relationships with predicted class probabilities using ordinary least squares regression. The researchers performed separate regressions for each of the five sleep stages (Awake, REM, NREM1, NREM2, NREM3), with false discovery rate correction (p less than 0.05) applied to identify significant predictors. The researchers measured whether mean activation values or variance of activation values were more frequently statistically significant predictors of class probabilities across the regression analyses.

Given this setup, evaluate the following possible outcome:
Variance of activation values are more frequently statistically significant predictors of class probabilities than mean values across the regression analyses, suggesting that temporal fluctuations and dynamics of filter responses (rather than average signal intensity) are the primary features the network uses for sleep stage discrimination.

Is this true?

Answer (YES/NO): NO